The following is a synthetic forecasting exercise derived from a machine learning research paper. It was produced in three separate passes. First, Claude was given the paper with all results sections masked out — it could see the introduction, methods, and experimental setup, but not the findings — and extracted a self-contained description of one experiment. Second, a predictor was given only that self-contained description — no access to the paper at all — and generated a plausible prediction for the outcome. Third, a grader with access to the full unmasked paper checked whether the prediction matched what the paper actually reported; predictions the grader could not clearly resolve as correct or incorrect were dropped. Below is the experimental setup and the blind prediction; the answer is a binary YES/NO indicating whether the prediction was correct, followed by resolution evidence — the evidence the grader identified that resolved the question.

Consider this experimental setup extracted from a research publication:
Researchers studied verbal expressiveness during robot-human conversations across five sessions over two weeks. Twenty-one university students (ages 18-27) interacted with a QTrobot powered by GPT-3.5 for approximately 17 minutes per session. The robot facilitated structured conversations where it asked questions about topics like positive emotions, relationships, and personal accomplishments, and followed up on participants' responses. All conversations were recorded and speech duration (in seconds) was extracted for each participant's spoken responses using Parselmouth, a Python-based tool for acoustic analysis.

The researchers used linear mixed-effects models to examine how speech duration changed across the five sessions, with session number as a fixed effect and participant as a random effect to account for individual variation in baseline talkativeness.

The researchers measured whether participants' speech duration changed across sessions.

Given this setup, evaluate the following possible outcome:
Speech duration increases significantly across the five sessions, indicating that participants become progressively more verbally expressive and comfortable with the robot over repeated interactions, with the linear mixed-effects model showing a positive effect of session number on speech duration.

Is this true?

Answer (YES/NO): YES